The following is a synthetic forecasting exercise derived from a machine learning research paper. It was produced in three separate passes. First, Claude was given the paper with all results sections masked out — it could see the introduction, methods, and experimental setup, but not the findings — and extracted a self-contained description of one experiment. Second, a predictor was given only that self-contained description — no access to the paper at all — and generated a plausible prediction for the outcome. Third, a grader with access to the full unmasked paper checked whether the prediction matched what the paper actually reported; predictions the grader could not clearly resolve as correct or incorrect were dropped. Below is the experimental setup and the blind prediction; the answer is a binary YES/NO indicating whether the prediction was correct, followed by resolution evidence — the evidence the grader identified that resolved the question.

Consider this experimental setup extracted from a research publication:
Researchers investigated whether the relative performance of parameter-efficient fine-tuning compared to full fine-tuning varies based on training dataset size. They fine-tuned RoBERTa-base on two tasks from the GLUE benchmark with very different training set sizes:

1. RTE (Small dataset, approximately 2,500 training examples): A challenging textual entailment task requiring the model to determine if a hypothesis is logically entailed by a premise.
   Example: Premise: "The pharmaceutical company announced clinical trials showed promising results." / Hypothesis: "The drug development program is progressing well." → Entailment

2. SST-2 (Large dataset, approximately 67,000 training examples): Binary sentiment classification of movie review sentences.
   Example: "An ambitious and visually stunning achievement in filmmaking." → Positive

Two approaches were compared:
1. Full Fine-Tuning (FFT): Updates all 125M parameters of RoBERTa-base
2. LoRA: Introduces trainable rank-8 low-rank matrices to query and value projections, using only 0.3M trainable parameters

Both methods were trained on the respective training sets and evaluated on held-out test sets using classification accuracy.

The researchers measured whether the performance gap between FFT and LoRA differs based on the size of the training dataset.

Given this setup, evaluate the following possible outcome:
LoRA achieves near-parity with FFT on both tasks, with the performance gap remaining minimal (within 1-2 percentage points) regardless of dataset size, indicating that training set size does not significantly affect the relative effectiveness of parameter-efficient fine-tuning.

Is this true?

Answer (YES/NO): YES